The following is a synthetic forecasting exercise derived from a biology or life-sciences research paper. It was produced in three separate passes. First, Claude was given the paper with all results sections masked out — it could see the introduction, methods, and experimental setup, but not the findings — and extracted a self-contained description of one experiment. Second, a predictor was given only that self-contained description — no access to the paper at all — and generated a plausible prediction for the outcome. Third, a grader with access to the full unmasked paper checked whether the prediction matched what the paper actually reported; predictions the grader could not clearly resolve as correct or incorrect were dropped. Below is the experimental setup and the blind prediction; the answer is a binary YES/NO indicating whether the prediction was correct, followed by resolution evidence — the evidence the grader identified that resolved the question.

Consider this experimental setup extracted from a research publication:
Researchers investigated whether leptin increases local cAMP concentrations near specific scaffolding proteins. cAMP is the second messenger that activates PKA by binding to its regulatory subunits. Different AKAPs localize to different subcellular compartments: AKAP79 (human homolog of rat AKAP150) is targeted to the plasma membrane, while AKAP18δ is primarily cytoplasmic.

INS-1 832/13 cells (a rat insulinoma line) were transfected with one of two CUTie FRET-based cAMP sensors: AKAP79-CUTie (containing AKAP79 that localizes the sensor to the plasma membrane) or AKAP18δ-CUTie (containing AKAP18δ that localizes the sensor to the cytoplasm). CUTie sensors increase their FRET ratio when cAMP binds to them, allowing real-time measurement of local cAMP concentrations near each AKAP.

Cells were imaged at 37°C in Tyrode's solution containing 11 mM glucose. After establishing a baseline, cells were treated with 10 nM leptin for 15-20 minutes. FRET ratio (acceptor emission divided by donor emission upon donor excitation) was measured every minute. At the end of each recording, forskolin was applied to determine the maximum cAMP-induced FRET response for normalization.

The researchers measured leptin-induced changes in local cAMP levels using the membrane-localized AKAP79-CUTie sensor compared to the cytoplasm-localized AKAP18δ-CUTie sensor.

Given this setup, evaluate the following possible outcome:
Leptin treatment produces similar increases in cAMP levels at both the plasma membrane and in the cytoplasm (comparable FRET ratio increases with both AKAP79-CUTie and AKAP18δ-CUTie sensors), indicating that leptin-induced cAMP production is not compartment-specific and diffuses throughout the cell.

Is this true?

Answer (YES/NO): NO